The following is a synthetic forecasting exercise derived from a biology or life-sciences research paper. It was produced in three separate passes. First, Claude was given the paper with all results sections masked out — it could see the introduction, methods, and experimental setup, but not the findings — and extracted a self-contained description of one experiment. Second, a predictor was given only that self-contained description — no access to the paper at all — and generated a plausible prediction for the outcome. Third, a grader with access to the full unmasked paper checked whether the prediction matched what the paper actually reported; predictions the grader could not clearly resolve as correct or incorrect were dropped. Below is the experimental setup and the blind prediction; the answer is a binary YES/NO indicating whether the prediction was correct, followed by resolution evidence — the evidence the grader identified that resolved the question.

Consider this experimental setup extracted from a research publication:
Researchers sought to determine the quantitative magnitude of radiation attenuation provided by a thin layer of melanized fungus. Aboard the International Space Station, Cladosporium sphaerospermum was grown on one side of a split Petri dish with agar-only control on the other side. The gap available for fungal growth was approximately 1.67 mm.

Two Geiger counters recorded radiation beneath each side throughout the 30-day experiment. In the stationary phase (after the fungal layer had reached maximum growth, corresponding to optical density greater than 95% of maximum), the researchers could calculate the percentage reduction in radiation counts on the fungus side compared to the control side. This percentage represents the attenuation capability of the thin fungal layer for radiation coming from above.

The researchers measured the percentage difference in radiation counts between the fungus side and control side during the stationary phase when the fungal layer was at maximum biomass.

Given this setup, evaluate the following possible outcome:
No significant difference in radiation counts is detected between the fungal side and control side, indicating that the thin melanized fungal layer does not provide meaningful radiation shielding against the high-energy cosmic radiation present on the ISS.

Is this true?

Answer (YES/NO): NO